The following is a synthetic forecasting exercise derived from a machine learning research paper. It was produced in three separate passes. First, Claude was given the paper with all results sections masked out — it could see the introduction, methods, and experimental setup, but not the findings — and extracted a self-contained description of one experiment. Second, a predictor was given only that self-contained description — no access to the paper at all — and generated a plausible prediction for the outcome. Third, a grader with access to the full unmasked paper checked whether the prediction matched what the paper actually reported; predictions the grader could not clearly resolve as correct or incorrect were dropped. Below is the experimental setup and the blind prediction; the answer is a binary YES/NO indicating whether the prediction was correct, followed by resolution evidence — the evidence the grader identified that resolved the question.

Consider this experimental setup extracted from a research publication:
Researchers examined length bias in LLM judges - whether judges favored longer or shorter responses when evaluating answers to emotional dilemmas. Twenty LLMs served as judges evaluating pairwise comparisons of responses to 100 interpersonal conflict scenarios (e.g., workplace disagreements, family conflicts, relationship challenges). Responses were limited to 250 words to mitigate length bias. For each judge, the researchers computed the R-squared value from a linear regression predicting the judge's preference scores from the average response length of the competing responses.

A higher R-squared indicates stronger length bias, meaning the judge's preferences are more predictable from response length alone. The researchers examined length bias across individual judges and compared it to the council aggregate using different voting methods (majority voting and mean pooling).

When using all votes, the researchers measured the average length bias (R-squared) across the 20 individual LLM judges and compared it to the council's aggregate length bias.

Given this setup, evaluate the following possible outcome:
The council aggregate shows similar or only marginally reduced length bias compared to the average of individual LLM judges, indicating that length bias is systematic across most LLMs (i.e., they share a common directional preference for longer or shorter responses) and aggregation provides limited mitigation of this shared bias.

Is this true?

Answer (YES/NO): NO